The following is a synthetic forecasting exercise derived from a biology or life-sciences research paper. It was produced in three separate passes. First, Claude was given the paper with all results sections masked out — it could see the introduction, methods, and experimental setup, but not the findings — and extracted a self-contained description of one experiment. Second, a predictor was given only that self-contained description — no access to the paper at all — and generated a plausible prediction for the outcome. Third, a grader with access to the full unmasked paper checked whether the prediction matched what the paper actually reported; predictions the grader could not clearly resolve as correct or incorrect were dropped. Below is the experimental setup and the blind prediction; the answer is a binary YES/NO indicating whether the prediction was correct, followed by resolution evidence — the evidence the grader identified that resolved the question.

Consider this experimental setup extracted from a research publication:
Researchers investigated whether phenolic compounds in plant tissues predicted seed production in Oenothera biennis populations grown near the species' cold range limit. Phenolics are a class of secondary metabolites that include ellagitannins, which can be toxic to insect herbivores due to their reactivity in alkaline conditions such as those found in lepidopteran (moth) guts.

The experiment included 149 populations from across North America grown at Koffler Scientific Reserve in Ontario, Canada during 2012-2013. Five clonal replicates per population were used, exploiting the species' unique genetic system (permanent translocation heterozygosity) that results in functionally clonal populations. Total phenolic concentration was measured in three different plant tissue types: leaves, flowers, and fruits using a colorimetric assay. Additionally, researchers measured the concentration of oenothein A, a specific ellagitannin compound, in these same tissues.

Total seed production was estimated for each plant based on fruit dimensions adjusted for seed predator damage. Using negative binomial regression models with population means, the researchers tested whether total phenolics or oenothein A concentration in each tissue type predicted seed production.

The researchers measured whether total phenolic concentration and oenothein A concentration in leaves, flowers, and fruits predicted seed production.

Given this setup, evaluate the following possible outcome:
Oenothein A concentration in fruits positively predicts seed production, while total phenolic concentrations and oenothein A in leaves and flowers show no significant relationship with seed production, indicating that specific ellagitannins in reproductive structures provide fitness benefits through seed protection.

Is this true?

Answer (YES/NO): NO